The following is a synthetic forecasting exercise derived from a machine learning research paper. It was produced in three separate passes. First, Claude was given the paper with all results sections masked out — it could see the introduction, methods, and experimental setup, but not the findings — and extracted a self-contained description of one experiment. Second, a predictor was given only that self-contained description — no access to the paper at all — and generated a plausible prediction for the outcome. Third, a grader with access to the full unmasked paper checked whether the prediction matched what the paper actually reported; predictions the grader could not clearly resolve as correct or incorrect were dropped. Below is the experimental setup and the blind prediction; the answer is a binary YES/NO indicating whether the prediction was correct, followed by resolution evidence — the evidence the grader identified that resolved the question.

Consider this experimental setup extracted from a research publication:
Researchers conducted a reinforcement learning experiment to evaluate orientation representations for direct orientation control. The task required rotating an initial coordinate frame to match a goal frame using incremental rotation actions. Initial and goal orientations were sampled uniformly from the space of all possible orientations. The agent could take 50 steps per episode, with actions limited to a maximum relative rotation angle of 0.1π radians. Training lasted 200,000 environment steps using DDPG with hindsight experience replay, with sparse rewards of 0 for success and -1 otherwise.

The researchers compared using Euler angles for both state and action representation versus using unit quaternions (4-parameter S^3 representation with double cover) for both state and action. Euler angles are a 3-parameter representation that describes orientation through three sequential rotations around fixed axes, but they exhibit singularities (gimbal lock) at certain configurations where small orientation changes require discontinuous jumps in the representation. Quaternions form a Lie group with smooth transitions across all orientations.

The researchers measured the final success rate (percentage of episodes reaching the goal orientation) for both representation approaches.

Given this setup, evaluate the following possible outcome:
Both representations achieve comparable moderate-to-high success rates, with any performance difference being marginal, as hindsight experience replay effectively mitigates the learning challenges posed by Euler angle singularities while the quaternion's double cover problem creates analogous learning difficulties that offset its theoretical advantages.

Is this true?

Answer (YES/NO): NO